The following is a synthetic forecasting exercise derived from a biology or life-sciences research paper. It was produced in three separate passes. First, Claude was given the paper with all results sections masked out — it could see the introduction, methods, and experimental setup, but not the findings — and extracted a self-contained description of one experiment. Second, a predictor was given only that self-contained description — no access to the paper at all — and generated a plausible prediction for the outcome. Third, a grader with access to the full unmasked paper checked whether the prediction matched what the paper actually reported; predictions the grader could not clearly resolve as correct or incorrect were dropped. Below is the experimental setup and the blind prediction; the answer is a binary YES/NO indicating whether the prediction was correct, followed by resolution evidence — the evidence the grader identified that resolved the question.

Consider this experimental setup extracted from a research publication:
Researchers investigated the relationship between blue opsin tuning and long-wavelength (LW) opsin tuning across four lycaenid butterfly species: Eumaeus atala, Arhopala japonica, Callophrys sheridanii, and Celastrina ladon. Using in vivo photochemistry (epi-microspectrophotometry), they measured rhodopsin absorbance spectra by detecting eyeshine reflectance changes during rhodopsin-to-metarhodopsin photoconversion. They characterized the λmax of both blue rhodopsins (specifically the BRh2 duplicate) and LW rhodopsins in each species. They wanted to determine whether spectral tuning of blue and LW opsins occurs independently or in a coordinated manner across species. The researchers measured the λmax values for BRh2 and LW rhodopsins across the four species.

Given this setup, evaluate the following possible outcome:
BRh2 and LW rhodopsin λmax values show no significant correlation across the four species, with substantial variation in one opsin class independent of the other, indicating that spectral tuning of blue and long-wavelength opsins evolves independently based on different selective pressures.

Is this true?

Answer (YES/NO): NO